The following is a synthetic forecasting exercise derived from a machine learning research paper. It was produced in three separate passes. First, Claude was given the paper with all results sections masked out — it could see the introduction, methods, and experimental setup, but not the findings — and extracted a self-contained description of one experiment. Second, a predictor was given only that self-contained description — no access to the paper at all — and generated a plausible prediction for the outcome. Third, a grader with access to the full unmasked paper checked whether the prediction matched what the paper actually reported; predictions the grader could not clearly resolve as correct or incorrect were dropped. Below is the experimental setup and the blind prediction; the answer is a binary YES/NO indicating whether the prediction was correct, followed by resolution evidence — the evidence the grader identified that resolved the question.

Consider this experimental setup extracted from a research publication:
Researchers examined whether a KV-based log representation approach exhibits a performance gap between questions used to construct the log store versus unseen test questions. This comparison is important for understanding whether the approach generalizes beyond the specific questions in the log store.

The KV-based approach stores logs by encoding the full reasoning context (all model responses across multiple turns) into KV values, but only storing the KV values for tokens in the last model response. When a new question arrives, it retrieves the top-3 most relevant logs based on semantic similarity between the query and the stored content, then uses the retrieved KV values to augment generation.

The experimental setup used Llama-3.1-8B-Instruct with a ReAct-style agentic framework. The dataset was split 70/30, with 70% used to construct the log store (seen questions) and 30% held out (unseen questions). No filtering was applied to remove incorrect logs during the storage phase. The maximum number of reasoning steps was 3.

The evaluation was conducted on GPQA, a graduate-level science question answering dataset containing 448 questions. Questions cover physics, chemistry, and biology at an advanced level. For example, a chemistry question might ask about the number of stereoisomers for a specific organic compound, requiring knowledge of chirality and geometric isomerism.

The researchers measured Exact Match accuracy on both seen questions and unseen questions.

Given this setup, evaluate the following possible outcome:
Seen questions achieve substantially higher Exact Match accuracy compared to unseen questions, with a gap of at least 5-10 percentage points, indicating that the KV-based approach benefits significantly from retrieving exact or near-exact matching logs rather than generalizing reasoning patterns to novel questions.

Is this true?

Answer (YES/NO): NO